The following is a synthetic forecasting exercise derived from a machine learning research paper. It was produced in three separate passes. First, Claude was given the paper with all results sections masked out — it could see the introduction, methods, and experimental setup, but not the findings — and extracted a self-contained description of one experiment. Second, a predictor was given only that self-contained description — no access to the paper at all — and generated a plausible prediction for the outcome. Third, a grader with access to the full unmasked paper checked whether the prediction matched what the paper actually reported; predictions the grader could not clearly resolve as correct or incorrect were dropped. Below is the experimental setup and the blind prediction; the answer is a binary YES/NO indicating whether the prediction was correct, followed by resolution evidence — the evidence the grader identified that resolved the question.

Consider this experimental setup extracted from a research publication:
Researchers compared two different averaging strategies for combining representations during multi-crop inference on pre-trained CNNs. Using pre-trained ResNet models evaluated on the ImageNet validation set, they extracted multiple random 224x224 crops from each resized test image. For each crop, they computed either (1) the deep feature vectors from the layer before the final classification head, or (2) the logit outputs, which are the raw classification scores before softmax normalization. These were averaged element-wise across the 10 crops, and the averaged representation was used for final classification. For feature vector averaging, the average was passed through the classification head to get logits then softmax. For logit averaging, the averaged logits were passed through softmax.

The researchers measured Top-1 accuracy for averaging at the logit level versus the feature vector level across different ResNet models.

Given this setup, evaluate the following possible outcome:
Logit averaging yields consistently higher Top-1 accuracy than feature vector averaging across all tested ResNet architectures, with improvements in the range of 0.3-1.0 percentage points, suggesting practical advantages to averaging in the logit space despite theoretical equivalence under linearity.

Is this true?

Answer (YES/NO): NO